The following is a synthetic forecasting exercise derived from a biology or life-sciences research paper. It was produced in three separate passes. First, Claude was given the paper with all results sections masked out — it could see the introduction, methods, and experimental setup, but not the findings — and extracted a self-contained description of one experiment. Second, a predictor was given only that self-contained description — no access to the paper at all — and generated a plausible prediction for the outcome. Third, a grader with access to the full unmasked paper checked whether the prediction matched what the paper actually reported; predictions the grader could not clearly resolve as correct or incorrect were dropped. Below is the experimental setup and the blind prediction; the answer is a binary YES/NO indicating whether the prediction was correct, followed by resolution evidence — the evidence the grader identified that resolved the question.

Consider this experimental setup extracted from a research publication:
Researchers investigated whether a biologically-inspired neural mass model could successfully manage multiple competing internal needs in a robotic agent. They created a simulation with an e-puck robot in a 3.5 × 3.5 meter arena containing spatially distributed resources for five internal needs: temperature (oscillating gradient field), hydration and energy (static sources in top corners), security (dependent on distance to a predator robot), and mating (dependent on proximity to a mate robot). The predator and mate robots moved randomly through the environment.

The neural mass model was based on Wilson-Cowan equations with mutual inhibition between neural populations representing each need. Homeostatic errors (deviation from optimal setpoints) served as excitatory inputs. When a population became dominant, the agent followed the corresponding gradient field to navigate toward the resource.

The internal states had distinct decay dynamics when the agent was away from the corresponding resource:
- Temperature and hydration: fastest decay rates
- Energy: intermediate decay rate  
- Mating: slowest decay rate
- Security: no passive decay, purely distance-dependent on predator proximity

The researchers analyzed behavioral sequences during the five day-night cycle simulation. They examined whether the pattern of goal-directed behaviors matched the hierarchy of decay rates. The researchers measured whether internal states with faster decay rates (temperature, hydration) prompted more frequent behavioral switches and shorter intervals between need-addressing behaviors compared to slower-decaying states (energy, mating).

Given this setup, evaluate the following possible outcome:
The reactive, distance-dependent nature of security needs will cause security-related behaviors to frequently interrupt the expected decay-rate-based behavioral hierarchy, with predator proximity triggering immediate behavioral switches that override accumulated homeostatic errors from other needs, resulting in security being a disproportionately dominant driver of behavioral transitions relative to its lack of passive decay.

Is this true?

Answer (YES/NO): NO